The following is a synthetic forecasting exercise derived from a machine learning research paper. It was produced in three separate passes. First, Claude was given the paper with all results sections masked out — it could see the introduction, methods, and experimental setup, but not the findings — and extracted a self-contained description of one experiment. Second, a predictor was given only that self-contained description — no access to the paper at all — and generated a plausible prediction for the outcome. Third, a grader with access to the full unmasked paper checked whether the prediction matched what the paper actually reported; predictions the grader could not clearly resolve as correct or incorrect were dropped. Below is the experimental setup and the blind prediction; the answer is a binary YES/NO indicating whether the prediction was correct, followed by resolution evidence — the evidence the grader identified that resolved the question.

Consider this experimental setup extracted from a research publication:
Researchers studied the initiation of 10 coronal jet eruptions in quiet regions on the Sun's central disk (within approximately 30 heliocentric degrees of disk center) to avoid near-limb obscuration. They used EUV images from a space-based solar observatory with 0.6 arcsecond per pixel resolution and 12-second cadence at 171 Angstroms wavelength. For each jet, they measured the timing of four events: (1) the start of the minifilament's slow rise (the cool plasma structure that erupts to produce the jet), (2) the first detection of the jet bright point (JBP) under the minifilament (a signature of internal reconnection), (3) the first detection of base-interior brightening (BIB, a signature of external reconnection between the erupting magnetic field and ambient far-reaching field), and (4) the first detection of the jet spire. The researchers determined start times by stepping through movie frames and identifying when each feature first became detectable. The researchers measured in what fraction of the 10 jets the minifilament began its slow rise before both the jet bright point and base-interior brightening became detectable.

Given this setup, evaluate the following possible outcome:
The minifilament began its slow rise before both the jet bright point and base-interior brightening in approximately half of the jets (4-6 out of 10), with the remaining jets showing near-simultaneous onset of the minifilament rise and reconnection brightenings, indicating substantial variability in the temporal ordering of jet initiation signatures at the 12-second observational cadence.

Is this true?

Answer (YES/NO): NO